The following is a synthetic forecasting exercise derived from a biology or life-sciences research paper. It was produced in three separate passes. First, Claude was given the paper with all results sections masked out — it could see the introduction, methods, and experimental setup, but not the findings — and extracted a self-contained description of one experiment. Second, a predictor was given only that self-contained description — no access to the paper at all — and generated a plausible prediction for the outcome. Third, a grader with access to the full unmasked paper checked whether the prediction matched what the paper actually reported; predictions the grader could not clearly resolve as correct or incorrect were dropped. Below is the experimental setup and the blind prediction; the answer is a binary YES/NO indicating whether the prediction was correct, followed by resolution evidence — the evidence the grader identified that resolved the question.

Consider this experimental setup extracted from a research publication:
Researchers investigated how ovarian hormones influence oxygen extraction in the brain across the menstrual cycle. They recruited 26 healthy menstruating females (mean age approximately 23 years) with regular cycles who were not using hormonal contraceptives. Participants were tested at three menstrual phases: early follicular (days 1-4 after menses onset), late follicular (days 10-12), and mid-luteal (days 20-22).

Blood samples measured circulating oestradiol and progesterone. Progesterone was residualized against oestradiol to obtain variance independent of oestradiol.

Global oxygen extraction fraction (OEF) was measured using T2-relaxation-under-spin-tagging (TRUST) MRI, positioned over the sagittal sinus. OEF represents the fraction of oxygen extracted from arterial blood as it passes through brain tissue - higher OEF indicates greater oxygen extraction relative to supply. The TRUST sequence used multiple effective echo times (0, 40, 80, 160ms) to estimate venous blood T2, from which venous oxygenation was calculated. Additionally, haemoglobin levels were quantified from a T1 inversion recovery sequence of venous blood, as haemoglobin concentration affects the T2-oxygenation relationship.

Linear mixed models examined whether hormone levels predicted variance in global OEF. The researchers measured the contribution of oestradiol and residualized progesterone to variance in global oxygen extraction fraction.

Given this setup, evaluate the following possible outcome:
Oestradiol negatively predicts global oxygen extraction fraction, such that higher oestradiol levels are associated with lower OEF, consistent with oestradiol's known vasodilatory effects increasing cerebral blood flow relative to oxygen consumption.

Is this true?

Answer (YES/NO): NO